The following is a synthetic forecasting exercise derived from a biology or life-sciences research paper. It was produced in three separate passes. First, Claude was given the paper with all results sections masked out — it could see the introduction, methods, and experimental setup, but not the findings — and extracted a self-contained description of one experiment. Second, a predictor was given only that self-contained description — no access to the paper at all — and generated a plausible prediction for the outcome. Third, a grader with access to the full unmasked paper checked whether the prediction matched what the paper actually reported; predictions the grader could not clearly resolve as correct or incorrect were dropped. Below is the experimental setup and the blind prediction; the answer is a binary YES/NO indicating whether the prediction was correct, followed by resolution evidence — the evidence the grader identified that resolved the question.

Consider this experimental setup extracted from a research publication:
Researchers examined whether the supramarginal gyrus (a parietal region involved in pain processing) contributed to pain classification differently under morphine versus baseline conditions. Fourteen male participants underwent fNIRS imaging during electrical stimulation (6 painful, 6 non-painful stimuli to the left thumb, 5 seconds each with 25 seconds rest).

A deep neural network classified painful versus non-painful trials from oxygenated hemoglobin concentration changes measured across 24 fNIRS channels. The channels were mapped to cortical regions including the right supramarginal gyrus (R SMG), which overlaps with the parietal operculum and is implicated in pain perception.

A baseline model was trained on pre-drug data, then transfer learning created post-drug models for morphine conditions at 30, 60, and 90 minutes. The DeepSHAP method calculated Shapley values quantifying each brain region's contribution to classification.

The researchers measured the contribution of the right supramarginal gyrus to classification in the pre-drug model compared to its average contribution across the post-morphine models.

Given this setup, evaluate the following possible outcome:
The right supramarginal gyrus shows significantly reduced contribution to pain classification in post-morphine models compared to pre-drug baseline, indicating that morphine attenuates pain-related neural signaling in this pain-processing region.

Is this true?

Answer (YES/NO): NO